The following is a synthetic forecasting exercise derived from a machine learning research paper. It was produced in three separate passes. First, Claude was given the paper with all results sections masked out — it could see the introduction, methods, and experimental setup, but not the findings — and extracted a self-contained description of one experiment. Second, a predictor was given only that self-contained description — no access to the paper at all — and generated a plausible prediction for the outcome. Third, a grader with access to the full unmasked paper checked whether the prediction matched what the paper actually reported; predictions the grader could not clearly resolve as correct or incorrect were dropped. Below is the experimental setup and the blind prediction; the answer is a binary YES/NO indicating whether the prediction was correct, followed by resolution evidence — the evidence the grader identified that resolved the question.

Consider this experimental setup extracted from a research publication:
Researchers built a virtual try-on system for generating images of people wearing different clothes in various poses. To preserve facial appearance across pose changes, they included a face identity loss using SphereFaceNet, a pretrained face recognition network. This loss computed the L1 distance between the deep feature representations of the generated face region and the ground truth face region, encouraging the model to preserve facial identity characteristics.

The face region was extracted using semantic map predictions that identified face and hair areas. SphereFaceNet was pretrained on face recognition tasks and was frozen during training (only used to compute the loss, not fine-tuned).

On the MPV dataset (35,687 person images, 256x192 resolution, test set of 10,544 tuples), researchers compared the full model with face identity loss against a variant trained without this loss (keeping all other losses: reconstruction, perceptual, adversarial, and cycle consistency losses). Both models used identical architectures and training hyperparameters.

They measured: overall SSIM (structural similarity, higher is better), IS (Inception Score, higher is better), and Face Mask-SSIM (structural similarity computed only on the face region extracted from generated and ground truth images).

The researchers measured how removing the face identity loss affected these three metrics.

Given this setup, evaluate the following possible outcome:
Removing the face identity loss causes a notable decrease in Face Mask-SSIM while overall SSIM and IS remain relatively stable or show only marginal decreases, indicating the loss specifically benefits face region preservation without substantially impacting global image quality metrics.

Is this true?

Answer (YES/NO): NO